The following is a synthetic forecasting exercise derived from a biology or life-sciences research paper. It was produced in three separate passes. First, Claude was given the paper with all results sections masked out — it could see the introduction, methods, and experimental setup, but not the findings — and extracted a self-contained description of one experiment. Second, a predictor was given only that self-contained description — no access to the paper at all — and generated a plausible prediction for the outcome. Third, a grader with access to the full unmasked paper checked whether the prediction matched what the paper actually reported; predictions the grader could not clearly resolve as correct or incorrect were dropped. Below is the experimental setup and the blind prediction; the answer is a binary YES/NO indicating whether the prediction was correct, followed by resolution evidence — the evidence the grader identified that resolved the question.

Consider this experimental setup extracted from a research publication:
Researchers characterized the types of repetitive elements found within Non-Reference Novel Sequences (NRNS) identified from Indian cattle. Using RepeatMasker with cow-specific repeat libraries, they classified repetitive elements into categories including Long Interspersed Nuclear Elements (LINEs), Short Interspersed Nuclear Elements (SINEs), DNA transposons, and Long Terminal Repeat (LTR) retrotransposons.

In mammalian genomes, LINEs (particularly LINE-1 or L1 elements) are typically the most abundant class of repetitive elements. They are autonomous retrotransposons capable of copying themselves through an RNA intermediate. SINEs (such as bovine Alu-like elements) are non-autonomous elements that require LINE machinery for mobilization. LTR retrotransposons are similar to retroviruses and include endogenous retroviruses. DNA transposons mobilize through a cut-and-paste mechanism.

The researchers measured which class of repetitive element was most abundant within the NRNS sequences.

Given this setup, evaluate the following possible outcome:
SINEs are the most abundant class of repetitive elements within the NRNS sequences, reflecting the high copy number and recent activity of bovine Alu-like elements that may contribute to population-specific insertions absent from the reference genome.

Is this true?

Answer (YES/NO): NO